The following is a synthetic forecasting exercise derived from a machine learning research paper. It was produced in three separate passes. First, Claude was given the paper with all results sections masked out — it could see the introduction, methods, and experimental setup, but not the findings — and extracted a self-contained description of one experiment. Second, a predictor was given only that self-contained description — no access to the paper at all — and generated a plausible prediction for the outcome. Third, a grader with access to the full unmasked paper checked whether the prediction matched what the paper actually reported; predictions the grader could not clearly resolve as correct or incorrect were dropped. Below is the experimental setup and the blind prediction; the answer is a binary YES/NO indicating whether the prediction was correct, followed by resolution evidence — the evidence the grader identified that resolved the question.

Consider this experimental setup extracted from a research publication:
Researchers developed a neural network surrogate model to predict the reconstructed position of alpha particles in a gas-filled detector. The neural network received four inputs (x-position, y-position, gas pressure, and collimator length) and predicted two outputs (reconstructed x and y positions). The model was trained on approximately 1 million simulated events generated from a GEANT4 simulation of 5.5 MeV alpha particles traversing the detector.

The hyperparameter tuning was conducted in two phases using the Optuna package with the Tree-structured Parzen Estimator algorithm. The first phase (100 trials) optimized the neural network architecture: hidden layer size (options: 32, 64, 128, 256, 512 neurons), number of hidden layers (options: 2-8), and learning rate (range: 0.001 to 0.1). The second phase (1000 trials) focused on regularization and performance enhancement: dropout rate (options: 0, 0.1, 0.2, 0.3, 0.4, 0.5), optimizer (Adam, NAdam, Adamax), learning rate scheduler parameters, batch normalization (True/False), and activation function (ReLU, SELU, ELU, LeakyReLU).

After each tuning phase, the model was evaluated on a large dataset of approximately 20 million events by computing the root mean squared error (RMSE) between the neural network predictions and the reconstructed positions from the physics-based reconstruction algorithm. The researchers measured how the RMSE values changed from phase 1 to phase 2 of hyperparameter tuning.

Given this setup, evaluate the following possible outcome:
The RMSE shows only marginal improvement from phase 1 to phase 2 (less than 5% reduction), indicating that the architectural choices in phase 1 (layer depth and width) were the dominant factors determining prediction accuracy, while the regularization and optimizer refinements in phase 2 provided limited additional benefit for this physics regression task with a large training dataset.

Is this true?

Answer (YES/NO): NO